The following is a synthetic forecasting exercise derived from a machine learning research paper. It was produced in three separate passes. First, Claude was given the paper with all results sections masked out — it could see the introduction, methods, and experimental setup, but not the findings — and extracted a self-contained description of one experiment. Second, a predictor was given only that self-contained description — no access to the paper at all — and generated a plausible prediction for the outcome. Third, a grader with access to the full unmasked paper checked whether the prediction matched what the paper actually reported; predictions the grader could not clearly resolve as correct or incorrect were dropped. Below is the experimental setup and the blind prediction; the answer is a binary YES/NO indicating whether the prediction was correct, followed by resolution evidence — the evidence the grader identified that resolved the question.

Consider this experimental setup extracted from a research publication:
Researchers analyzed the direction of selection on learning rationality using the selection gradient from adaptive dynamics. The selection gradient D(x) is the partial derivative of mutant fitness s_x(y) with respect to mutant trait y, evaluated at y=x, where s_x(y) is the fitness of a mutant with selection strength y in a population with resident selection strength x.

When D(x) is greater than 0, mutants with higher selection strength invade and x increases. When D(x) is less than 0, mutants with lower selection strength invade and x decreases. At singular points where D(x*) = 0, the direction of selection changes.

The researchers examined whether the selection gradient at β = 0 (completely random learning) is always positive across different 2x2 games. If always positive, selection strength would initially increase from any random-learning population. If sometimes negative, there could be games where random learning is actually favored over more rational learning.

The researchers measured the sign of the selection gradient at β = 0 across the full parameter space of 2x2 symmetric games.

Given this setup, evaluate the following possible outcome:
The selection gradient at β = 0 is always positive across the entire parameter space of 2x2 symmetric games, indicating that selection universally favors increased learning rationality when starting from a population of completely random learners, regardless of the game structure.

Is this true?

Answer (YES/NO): YES